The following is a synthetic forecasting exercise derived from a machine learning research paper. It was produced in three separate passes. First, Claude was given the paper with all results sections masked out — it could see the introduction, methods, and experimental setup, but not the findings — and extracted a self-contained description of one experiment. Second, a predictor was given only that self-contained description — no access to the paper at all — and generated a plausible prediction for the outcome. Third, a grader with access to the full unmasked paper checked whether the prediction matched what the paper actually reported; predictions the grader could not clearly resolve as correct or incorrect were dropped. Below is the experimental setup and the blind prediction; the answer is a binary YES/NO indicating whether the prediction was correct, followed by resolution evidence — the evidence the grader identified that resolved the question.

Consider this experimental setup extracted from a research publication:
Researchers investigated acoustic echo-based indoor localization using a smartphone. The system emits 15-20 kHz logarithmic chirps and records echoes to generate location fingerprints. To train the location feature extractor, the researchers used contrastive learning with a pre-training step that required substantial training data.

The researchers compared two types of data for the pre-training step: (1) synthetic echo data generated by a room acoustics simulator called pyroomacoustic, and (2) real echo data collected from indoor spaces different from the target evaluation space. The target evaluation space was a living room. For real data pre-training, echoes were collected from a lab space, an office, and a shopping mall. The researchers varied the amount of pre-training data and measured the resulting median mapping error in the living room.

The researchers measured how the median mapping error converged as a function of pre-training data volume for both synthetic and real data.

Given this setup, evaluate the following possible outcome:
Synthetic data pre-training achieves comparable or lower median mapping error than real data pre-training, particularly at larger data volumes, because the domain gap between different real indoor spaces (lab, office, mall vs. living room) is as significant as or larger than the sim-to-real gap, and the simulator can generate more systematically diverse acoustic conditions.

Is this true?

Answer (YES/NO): NO